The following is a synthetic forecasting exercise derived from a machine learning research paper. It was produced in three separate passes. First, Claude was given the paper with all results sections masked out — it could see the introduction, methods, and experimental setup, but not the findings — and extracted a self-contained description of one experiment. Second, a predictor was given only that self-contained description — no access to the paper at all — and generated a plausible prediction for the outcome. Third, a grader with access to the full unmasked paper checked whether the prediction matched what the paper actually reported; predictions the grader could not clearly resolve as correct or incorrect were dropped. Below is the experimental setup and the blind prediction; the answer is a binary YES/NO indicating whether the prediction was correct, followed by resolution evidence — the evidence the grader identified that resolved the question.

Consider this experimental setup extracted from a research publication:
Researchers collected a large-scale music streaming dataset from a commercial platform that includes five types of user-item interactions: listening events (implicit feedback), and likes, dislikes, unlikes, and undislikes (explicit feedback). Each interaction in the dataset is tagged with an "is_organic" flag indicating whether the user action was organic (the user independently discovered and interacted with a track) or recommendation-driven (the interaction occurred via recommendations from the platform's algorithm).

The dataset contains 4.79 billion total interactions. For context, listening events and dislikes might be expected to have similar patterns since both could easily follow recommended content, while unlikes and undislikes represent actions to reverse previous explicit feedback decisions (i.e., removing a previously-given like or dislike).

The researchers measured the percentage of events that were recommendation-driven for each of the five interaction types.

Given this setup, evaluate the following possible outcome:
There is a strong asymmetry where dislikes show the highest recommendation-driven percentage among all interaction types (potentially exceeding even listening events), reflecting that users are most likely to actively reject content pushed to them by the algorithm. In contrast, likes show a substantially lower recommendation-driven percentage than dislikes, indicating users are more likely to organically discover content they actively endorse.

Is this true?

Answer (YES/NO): NO